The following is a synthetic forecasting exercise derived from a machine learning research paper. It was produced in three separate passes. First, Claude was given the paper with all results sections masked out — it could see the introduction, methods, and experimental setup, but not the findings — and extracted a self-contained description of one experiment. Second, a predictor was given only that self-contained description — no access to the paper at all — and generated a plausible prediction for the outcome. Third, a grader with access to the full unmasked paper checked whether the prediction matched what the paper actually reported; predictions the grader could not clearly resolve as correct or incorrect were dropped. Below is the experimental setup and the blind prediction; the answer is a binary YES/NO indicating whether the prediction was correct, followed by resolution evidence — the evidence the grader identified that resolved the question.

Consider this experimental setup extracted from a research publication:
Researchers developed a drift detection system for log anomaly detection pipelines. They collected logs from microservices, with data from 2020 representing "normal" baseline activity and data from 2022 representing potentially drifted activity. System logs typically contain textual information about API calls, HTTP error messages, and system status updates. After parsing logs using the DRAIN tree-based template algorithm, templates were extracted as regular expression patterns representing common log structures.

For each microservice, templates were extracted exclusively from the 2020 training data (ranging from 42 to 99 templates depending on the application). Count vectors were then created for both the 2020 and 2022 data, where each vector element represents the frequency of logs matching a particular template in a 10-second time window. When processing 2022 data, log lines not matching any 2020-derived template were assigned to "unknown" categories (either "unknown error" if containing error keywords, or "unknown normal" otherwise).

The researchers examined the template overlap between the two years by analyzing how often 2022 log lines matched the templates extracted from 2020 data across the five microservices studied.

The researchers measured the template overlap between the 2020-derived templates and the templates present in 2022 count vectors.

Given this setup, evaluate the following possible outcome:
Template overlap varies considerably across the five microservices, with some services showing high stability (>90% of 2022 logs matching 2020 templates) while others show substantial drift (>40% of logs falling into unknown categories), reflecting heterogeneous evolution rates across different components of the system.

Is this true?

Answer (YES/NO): NO